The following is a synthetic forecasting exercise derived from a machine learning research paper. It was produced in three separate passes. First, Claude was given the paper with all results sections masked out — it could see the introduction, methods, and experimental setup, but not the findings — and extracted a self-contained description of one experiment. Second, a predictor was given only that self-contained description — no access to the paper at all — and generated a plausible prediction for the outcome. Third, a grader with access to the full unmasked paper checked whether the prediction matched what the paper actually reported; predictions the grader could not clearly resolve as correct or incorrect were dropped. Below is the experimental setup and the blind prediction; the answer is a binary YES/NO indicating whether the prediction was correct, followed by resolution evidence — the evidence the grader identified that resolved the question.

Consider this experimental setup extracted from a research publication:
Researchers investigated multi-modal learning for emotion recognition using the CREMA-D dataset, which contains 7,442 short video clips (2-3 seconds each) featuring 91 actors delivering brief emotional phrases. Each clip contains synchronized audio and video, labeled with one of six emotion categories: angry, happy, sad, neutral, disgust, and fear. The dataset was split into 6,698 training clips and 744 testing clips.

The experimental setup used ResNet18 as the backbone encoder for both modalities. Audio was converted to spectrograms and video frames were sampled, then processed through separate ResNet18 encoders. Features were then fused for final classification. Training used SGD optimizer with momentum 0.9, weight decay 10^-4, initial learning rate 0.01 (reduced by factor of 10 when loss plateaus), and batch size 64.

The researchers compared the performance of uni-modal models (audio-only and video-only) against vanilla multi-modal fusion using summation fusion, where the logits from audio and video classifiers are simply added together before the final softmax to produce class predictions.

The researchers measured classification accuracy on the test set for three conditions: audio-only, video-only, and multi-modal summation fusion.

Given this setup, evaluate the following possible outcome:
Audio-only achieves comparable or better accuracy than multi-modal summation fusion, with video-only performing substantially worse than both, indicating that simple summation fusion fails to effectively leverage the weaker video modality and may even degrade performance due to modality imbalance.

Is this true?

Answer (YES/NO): YES